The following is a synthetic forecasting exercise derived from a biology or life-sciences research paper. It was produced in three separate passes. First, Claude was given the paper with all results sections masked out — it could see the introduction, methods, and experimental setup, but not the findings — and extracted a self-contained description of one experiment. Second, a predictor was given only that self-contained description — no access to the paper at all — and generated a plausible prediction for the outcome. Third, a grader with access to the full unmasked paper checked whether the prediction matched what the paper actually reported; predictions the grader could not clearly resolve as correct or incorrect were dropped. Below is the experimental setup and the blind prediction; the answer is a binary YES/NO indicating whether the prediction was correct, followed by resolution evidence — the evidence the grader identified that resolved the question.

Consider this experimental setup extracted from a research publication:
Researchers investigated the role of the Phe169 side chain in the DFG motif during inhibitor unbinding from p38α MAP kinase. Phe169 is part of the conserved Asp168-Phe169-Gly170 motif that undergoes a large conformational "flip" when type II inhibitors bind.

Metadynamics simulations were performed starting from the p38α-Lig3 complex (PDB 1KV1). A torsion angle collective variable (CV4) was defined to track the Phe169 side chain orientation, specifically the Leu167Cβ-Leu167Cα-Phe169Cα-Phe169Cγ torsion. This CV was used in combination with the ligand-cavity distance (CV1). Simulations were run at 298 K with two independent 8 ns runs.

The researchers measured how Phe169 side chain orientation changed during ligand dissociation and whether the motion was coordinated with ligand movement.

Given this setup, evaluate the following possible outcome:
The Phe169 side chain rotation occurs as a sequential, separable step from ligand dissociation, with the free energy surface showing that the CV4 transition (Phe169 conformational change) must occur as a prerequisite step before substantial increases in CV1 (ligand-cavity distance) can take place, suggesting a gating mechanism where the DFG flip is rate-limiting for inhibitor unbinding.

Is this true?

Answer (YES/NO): NO